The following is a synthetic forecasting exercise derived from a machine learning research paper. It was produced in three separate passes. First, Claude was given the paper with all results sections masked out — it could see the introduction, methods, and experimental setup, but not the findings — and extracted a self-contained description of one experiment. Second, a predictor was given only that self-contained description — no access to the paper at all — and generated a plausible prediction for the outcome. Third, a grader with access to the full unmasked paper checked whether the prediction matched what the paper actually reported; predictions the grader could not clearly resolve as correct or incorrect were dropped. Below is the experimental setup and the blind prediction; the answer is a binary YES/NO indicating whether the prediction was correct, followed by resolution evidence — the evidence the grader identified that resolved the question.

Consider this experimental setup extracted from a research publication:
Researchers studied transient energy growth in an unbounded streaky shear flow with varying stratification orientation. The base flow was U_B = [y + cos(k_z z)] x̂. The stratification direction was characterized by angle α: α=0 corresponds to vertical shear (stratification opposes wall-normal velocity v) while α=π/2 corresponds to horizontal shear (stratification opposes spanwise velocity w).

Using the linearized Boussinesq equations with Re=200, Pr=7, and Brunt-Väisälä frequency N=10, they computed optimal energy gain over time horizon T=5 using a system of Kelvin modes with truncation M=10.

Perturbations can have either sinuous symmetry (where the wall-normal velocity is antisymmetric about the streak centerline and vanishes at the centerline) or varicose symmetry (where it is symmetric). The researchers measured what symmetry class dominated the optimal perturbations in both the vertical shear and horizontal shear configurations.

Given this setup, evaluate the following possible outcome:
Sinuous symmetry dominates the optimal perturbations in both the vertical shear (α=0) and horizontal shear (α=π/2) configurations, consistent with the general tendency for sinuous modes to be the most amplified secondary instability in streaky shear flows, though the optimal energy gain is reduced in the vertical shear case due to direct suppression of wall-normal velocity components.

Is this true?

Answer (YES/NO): NO